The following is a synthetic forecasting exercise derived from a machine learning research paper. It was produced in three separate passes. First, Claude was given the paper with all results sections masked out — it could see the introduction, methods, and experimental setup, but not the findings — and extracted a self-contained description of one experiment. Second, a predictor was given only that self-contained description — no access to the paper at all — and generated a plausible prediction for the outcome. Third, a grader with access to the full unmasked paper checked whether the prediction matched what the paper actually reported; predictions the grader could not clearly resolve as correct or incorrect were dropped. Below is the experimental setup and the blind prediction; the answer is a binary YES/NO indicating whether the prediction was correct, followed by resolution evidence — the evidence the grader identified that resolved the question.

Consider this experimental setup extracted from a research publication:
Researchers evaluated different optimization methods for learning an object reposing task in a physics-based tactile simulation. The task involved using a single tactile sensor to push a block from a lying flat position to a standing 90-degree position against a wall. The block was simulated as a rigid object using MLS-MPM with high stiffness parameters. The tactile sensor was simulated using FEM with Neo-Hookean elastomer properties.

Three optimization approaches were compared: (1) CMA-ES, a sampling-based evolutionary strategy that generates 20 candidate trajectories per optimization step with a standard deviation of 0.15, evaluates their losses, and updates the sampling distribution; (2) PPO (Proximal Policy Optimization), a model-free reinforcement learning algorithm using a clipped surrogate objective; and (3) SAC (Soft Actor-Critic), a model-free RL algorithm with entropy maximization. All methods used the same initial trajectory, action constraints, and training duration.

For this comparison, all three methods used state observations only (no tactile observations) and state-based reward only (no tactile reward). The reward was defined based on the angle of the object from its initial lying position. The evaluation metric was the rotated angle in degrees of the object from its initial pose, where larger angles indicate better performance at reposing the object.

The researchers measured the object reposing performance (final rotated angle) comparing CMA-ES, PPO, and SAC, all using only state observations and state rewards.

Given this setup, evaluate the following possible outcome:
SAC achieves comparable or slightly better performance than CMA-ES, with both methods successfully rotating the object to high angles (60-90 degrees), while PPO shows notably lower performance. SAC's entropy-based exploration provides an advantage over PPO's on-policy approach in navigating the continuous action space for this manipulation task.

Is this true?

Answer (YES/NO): NO